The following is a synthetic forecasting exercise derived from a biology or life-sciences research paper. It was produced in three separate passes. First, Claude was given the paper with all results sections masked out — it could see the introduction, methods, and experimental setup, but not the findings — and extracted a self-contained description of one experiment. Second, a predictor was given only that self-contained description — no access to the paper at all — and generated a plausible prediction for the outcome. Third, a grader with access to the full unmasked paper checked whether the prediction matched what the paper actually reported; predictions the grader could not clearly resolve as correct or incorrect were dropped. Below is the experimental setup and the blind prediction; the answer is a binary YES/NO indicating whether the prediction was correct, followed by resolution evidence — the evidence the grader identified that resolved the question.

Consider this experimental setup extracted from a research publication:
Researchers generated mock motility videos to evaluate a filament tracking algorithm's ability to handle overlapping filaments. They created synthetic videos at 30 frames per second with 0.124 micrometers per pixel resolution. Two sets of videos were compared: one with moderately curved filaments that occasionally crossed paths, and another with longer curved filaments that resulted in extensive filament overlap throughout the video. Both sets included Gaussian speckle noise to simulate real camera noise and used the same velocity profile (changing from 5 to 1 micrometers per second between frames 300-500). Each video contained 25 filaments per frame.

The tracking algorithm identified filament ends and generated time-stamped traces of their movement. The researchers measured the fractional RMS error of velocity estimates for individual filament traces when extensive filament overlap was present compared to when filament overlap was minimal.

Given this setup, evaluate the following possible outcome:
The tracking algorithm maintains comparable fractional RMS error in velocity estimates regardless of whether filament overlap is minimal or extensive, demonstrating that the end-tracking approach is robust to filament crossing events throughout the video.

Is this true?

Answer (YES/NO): YES